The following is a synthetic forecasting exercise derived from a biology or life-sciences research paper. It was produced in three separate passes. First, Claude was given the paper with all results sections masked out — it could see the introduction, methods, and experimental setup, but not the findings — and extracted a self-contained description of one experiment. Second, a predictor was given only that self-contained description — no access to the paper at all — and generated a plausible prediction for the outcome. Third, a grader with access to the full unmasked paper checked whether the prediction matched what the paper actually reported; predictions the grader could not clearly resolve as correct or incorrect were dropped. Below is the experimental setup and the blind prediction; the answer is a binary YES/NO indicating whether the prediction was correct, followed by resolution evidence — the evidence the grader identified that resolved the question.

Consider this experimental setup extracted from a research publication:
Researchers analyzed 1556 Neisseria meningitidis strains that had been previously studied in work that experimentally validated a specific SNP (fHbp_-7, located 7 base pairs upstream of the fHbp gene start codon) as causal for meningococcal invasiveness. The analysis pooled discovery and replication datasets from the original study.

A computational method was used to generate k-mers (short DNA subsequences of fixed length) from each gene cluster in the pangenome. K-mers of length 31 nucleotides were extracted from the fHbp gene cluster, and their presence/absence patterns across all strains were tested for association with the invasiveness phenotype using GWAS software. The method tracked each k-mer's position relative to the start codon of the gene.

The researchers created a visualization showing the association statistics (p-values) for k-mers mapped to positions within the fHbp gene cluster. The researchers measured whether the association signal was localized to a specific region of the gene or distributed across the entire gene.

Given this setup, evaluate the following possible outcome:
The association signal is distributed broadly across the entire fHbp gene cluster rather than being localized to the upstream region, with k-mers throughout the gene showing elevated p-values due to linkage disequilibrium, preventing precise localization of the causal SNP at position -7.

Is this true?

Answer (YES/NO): NO